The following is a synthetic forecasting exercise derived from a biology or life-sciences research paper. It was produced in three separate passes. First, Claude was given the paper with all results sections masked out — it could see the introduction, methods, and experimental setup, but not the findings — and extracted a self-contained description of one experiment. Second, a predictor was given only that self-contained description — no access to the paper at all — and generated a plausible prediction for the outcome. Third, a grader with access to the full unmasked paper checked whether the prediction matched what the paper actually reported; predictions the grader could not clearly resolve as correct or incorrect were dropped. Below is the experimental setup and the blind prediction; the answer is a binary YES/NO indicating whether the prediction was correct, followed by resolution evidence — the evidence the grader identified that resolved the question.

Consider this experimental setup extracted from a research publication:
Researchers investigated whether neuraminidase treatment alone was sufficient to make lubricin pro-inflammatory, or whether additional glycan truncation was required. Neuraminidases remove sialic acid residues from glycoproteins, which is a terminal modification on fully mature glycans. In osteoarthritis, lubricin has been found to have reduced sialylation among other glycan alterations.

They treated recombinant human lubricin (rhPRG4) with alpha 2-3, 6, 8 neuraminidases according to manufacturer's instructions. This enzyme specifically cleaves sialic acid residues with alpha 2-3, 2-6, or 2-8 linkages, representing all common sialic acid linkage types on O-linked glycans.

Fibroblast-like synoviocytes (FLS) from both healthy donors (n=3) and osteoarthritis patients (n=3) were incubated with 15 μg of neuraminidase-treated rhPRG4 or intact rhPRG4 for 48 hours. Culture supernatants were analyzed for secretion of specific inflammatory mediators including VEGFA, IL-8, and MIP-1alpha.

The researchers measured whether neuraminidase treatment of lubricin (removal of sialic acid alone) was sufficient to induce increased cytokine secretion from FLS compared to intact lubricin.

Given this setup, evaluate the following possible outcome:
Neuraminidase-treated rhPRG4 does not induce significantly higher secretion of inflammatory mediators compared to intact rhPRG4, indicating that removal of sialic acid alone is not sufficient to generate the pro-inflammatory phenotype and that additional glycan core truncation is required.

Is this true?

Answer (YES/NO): YES